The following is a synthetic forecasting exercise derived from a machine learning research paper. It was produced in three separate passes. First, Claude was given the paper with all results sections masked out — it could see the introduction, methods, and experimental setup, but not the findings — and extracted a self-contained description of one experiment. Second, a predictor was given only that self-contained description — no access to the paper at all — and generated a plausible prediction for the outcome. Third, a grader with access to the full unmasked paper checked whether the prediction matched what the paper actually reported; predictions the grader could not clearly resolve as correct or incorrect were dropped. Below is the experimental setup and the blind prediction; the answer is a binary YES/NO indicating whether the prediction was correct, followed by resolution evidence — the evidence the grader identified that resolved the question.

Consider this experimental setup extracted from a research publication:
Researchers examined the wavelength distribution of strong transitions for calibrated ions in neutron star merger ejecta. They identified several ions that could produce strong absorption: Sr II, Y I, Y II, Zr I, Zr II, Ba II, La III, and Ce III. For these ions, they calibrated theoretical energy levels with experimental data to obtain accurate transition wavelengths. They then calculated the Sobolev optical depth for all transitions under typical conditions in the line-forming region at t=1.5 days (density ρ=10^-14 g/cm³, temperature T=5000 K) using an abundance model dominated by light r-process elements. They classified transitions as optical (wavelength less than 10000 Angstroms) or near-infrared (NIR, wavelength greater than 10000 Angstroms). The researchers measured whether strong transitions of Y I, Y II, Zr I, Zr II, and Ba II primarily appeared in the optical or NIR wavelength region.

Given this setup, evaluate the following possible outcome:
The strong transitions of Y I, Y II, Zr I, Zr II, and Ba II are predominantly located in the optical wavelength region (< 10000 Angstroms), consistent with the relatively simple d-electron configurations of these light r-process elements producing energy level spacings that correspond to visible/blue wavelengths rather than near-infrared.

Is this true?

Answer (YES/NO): YES